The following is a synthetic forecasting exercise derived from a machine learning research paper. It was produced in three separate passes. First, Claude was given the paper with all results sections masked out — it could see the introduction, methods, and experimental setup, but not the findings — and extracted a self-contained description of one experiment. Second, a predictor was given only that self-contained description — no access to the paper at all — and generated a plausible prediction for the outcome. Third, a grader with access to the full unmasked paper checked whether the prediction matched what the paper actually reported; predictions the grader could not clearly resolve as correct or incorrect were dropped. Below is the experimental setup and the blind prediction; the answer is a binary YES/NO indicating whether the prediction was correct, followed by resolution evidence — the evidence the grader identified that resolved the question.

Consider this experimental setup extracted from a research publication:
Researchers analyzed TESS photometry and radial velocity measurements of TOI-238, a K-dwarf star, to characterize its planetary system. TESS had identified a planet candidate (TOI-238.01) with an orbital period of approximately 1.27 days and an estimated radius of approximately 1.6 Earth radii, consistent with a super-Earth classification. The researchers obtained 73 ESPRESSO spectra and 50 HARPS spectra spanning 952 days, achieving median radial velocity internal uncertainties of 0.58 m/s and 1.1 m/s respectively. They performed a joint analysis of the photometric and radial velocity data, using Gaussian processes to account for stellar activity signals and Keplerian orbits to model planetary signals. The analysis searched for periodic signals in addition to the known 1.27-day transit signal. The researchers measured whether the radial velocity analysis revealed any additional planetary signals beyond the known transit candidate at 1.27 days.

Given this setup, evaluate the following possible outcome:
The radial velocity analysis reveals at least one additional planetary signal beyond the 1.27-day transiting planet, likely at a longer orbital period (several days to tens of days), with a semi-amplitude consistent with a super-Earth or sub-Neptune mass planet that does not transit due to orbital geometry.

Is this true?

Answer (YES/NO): NO